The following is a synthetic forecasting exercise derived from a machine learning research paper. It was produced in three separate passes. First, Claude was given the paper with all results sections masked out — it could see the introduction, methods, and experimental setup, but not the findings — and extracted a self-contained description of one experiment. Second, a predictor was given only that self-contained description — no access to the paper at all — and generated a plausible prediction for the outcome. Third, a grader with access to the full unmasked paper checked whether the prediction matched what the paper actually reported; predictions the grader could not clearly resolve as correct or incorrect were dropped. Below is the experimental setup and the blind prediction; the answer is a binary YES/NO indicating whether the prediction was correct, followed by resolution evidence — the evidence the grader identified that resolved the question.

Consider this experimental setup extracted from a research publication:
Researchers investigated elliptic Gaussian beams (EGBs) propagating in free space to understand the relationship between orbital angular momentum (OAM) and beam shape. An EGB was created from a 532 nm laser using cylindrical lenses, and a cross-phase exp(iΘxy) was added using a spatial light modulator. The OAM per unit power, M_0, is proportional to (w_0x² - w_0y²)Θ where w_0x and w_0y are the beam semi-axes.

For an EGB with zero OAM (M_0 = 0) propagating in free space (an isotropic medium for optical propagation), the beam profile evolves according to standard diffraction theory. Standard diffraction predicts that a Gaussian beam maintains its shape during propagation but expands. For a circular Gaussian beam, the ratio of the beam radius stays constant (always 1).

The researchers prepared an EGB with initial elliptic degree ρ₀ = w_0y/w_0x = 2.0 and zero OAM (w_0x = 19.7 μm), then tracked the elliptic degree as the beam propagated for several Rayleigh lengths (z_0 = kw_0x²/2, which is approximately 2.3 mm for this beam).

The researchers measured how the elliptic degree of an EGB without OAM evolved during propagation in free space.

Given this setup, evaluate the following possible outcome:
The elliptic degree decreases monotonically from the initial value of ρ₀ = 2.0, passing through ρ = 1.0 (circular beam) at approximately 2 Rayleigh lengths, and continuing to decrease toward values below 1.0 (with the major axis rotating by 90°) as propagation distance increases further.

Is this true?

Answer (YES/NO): NO